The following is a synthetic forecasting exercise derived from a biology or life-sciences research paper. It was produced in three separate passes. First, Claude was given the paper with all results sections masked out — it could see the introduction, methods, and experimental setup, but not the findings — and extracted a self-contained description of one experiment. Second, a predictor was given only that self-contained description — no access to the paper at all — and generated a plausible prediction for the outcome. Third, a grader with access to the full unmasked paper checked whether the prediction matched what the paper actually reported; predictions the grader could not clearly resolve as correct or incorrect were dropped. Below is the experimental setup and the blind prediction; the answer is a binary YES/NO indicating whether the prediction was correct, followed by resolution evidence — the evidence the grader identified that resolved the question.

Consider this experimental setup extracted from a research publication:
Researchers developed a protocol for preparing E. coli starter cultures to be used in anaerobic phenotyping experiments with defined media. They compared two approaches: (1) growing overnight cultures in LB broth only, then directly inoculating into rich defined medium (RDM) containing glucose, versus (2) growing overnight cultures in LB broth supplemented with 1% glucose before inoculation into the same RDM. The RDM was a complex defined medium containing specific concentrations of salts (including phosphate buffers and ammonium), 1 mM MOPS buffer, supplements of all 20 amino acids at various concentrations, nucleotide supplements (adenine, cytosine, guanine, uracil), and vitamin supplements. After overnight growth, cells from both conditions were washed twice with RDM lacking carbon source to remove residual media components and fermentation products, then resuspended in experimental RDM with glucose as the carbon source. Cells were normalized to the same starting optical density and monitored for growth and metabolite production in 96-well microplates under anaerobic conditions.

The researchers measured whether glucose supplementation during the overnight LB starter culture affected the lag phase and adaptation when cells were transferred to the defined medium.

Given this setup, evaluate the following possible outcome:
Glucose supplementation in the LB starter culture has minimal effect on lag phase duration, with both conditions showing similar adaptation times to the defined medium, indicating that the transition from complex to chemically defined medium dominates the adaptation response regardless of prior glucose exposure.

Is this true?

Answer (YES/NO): NO